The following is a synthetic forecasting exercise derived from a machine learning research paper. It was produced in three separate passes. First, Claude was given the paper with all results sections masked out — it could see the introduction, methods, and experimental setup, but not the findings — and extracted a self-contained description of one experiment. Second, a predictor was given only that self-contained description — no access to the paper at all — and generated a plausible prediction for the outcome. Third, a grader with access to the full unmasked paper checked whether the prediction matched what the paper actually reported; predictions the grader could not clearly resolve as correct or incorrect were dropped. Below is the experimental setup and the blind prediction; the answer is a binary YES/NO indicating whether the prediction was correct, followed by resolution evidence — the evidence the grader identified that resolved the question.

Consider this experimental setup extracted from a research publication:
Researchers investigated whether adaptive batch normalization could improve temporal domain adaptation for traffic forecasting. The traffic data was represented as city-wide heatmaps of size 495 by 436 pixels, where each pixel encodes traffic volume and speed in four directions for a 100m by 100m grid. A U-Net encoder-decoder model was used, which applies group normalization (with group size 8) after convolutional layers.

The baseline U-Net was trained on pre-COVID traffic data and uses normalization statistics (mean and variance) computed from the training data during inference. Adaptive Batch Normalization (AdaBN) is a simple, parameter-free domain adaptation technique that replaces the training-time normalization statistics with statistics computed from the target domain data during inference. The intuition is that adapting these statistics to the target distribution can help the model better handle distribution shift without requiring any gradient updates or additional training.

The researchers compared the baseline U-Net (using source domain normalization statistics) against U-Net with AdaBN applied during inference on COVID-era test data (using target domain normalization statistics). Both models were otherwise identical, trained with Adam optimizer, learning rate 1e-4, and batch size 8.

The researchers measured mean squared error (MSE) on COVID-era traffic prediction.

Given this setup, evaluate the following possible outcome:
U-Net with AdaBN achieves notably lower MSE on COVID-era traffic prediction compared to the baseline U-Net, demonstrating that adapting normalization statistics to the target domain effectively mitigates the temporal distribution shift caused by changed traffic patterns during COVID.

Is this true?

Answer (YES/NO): NO